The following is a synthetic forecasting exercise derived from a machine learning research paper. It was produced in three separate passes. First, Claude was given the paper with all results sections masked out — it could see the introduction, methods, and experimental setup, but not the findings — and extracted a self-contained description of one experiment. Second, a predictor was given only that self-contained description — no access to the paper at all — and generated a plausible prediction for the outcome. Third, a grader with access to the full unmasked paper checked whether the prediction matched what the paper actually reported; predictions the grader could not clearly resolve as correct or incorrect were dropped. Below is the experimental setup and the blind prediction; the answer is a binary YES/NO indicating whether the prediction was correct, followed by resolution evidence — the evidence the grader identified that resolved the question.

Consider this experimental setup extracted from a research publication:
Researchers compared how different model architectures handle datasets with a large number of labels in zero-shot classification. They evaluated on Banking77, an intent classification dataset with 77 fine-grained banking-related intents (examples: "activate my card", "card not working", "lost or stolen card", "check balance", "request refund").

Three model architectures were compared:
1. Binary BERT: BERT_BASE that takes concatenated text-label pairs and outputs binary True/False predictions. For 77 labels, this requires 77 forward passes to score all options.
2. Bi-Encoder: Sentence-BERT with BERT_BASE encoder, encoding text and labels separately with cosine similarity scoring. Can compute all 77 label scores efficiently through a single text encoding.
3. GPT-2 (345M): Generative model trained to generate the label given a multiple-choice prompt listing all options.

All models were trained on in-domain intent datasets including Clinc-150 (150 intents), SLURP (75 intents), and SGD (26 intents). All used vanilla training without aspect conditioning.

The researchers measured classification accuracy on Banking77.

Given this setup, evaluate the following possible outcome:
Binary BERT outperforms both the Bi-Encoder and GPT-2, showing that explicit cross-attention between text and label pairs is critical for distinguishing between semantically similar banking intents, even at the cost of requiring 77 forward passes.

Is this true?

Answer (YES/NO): YES